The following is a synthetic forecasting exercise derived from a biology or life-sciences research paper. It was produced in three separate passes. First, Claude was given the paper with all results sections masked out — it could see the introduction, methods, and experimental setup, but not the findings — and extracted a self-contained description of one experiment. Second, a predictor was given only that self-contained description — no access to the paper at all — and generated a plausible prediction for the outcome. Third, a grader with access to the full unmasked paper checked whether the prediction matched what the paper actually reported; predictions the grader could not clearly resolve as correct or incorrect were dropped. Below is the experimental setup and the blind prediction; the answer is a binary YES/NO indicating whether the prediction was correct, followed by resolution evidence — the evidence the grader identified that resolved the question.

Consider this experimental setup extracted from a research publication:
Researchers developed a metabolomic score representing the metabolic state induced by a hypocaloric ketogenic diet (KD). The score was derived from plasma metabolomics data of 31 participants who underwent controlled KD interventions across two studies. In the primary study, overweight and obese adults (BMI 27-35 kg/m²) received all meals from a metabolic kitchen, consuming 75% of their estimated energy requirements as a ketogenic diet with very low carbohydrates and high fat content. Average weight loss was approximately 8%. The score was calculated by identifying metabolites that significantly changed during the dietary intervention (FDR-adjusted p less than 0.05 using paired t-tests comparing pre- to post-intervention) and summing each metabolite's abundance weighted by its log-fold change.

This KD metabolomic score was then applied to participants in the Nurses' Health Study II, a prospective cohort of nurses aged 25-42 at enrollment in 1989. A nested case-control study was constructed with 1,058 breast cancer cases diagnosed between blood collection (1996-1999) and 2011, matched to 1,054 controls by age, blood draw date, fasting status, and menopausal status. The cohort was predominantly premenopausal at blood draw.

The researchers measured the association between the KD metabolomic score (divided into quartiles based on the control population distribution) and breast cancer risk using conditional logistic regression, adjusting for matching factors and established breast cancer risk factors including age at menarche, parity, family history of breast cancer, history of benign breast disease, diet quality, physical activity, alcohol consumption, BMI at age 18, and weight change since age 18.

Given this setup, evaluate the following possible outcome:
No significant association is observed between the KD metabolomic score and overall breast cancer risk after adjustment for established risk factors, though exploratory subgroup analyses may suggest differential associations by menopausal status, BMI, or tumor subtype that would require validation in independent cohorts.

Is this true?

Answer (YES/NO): NO